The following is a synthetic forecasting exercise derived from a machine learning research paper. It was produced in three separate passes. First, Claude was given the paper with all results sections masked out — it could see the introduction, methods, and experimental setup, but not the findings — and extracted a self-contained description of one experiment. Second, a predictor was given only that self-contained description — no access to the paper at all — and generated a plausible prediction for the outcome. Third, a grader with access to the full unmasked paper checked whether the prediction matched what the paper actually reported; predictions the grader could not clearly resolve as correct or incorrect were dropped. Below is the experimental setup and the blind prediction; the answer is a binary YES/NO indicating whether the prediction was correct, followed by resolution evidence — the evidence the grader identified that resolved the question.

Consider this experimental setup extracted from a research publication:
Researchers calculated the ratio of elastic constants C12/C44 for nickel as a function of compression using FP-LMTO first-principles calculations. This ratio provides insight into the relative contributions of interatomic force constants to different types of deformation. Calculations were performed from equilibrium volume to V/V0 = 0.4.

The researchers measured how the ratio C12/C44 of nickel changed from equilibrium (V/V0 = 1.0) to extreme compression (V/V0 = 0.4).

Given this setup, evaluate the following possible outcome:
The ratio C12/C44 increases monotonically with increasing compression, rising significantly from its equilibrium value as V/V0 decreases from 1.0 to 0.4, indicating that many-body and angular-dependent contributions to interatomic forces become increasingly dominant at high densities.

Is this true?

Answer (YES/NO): YES